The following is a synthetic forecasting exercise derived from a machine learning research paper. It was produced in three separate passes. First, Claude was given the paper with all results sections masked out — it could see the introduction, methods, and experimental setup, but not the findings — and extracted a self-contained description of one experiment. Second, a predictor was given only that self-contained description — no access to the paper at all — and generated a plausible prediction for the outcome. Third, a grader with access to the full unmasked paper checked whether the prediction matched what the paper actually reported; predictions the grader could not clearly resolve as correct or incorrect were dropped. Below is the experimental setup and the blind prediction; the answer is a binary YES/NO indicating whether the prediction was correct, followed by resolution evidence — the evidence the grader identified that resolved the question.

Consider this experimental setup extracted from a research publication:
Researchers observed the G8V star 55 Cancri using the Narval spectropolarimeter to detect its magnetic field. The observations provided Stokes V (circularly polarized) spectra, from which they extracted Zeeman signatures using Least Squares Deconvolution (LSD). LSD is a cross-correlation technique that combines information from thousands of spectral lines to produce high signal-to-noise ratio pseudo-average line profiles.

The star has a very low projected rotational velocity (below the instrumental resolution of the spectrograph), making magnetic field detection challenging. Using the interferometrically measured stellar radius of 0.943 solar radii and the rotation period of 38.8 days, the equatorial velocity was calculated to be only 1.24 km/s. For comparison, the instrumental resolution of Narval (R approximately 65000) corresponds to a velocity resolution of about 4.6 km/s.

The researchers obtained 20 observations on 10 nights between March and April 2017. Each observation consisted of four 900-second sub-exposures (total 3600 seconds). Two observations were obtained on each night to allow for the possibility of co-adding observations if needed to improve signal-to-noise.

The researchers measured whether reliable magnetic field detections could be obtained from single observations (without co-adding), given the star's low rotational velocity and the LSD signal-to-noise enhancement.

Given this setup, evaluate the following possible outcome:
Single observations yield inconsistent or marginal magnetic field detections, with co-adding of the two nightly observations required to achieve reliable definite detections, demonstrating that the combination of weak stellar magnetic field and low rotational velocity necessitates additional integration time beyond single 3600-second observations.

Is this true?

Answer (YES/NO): NO